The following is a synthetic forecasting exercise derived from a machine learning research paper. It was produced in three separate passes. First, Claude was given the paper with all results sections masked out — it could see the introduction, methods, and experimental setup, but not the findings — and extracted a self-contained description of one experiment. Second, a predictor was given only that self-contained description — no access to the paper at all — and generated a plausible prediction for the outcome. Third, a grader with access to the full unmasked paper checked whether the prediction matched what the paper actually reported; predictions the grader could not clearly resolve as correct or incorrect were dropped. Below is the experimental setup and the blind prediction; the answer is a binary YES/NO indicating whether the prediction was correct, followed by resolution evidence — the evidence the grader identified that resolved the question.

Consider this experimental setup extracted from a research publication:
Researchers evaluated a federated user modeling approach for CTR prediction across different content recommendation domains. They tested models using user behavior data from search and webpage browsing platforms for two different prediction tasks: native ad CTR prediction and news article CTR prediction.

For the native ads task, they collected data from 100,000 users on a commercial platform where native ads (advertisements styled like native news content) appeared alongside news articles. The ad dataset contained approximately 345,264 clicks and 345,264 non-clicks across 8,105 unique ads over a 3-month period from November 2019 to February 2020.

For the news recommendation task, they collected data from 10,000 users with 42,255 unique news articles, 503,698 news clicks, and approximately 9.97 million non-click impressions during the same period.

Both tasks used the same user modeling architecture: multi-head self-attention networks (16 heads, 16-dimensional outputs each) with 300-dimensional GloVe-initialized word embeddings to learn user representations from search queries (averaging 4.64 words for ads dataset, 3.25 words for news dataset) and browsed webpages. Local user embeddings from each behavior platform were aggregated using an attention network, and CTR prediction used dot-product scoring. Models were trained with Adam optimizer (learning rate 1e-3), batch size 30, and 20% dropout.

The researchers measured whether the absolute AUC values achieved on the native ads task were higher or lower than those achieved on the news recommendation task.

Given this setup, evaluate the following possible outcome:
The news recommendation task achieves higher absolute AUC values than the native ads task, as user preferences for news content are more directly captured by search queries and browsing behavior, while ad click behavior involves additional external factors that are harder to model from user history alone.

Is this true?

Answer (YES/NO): NO